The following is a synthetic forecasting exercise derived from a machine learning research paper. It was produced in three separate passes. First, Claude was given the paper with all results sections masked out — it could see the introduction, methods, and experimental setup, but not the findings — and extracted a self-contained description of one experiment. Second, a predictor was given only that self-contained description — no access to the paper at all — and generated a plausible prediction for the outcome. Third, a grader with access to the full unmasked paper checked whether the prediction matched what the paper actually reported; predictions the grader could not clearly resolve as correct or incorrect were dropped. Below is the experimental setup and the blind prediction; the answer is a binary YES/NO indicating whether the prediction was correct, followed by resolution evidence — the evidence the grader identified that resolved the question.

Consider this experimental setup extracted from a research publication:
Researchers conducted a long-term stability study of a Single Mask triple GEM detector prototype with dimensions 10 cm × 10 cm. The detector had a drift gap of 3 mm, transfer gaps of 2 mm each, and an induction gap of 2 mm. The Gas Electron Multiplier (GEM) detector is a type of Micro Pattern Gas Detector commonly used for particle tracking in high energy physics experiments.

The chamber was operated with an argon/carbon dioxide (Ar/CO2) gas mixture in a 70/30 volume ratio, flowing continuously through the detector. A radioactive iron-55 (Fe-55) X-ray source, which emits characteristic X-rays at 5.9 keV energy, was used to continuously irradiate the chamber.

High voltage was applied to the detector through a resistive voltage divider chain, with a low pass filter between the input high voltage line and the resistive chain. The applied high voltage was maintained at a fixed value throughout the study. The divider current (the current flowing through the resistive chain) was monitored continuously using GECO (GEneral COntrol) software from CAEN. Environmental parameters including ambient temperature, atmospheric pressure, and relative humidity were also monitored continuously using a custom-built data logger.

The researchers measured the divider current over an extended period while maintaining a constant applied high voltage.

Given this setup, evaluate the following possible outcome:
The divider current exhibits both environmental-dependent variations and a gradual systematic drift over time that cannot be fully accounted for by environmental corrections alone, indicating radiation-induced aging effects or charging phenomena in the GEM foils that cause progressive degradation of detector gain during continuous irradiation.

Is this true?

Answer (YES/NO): NO